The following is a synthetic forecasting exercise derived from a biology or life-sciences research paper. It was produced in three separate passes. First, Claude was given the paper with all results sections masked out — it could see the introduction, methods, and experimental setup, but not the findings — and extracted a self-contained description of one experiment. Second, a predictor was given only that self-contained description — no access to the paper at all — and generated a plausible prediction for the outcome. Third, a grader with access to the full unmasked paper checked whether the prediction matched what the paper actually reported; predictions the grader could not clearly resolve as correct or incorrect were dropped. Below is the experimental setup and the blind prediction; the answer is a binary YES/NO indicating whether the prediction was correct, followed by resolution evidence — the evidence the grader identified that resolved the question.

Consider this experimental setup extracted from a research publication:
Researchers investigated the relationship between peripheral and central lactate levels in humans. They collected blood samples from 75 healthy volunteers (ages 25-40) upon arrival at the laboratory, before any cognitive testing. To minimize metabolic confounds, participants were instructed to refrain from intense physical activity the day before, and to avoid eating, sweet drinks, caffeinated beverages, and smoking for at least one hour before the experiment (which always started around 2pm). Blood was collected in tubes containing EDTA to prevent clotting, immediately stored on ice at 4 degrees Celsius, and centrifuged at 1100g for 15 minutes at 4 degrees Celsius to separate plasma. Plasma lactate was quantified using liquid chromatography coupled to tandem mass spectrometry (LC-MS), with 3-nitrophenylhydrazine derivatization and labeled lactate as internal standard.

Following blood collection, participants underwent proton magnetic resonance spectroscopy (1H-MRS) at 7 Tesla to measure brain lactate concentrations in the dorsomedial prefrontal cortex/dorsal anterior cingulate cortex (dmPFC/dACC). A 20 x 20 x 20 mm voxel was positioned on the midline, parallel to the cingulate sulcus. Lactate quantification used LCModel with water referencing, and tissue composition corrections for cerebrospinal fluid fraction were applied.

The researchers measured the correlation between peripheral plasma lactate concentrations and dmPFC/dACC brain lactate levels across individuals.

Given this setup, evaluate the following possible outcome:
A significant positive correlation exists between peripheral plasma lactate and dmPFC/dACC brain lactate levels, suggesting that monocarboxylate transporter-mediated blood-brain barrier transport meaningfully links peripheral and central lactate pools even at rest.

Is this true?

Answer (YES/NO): YES